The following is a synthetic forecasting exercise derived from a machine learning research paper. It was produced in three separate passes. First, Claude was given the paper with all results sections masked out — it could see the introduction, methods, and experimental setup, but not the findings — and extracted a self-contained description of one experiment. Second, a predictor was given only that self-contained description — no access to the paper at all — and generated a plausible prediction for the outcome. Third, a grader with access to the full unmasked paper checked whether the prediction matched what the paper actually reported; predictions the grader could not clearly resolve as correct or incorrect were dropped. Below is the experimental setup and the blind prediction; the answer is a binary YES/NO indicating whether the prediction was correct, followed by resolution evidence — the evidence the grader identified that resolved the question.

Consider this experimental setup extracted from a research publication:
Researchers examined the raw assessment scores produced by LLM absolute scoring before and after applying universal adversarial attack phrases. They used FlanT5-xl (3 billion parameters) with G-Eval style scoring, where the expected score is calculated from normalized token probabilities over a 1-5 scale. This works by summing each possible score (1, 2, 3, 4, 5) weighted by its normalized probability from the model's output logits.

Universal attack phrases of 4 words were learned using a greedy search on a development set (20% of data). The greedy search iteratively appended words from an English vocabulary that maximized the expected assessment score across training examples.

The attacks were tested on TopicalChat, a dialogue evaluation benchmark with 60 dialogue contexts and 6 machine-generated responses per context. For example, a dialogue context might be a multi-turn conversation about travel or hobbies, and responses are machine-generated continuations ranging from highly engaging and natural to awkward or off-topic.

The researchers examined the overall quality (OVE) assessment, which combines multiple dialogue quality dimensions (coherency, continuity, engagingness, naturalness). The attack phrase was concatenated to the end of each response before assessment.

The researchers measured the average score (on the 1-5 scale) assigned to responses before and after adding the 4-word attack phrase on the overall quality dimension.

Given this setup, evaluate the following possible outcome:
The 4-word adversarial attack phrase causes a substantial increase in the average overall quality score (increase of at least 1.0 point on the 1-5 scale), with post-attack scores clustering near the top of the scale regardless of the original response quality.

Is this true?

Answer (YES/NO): YES